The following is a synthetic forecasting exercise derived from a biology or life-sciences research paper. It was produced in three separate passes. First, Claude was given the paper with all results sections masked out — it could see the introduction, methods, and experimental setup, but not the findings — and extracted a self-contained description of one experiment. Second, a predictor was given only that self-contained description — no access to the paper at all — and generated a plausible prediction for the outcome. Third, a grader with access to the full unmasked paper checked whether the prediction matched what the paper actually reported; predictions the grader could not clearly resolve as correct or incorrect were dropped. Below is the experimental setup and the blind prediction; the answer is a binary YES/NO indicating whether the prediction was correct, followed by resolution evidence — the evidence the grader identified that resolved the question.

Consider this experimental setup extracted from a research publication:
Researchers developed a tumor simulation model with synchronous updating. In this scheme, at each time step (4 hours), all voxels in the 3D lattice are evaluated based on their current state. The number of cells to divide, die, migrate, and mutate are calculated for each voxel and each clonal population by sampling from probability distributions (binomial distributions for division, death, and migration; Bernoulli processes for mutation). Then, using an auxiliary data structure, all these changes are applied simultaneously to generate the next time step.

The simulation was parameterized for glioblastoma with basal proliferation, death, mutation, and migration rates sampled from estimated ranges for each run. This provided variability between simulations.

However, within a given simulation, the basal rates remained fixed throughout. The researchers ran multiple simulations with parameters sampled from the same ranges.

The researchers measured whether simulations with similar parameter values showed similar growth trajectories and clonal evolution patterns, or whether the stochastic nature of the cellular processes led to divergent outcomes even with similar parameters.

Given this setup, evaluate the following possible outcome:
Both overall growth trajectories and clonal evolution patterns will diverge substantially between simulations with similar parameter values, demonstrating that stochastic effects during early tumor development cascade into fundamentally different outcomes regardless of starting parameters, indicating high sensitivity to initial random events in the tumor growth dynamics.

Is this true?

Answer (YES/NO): NO